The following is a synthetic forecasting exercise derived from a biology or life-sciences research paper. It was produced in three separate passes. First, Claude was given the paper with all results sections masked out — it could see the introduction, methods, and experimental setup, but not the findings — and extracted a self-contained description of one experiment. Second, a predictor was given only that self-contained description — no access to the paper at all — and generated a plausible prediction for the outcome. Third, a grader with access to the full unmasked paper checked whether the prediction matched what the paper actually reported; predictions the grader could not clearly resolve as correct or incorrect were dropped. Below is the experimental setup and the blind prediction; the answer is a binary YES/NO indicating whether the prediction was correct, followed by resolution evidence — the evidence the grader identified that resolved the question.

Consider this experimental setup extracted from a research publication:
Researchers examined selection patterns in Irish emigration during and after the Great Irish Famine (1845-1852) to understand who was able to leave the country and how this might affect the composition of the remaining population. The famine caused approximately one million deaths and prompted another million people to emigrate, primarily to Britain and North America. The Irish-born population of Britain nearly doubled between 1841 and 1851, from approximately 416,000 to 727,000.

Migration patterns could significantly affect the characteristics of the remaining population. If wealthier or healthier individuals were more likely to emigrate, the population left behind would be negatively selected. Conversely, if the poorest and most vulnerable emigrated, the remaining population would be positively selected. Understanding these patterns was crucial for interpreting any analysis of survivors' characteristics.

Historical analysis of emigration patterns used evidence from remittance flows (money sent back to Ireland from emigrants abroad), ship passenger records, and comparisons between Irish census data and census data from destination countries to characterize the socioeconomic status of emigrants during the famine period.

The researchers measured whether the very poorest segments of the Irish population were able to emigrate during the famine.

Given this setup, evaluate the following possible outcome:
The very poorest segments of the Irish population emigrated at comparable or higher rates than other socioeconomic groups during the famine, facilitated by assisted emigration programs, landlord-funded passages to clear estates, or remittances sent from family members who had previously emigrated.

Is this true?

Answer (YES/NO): NO